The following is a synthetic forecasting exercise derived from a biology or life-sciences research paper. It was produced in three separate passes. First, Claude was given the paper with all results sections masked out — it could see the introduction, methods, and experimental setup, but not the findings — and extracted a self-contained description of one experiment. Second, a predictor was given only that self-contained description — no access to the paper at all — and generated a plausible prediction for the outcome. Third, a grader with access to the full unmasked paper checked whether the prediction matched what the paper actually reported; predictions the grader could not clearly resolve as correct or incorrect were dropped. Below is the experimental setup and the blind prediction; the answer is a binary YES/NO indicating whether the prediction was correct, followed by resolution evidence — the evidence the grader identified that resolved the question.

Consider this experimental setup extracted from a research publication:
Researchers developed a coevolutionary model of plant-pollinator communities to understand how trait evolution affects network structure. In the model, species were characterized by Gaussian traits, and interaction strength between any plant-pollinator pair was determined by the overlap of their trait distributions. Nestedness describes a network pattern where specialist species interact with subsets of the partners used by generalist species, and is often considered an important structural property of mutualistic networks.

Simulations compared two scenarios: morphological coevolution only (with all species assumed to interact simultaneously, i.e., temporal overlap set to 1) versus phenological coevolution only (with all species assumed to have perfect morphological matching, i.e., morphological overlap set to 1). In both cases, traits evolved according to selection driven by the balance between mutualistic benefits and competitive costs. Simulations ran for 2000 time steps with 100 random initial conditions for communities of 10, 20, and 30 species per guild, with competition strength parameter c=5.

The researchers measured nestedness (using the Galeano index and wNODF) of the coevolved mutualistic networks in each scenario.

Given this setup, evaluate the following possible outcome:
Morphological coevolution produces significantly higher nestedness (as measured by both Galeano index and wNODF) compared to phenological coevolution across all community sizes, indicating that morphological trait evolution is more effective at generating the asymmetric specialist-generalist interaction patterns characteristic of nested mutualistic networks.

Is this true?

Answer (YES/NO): NO